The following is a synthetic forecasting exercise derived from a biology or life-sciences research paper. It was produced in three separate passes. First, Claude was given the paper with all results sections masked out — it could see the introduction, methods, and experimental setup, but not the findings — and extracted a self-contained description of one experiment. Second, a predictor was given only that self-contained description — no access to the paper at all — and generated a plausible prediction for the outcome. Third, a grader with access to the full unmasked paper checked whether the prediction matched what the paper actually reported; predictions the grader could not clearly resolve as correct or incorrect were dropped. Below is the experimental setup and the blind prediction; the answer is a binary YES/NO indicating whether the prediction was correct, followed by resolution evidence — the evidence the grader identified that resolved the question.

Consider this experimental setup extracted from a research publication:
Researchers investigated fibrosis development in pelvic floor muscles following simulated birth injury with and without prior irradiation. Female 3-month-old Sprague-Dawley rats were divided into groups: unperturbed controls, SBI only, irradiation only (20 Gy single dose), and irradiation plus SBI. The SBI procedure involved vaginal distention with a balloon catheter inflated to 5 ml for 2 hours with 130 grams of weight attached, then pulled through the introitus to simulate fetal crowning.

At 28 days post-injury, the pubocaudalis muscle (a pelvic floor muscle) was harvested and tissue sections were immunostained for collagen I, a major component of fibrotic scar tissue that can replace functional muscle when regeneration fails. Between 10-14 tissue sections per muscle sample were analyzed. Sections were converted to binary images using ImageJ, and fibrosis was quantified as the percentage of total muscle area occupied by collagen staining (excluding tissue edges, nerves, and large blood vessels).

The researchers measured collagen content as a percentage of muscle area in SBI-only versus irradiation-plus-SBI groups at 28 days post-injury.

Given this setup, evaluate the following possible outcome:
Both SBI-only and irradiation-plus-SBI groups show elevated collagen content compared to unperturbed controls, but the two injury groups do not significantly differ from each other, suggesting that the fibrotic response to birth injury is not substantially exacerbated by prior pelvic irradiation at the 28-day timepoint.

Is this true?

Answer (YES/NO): YES